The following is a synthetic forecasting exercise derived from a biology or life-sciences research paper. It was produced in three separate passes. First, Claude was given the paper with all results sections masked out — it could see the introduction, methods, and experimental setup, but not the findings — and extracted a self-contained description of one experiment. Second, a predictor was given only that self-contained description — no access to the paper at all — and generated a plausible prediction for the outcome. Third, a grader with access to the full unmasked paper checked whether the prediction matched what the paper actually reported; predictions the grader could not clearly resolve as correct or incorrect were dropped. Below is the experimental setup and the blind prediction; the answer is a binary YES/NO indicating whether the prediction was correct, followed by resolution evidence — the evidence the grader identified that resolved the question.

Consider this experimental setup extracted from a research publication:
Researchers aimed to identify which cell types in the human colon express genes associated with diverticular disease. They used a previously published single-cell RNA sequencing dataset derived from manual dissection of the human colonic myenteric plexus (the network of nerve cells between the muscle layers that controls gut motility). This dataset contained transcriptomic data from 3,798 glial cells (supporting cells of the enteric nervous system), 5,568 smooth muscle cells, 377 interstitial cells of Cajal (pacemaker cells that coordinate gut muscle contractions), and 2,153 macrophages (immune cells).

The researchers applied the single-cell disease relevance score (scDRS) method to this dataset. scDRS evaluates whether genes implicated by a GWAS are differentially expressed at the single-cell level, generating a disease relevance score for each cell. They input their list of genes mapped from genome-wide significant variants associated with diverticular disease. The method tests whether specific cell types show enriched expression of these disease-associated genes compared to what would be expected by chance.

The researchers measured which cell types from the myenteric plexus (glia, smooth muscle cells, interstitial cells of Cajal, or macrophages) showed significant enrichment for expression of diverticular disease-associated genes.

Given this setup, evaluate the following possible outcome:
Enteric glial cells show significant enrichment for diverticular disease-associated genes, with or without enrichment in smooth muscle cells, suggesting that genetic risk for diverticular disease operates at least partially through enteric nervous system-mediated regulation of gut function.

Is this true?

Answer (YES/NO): NO